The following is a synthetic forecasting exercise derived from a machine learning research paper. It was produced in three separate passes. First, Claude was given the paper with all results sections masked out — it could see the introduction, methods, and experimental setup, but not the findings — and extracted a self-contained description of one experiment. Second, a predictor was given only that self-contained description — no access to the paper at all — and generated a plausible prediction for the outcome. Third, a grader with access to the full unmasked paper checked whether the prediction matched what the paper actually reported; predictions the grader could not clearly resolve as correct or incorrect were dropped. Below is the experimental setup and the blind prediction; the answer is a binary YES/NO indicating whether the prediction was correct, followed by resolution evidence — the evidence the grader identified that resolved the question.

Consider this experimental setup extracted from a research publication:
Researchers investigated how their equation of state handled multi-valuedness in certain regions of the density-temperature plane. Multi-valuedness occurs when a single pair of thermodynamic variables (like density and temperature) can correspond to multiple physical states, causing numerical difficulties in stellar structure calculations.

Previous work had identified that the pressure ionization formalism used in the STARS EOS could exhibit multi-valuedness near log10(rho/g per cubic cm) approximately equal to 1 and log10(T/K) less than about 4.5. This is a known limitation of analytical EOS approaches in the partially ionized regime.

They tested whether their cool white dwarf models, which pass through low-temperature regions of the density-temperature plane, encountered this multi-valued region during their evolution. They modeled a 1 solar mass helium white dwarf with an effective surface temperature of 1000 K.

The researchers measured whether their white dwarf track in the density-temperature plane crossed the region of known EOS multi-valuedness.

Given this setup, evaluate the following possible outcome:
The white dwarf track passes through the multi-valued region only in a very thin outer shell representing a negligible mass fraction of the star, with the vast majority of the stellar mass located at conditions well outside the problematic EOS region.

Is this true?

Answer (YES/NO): NO